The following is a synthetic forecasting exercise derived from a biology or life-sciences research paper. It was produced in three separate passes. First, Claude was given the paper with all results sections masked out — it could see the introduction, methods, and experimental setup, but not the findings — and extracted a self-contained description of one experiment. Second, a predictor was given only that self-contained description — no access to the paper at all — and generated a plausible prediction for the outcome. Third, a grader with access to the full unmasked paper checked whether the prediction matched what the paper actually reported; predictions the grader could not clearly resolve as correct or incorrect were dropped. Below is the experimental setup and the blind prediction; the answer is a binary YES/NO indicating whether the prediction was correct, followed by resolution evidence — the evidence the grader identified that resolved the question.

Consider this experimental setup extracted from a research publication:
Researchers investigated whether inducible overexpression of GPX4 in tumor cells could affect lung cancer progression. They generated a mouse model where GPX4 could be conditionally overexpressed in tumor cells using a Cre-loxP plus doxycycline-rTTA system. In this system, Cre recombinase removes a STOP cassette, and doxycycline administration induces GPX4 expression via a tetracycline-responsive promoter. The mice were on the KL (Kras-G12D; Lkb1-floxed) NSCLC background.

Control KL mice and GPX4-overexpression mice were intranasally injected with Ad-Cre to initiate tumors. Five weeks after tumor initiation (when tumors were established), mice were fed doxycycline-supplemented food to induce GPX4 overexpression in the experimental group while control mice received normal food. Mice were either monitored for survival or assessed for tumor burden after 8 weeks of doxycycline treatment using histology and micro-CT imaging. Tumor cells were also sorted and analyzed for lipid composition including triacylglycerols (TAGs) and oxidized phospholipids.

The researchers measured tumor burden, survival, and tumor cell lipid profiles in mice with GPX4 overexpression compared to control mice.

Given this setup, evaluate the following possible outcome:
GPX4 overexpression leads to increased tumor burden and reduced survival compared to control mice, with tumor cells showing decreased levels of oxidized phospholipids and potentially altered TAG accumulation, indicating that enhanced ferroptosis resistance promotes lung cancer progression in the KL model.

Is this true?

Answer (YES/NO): NO